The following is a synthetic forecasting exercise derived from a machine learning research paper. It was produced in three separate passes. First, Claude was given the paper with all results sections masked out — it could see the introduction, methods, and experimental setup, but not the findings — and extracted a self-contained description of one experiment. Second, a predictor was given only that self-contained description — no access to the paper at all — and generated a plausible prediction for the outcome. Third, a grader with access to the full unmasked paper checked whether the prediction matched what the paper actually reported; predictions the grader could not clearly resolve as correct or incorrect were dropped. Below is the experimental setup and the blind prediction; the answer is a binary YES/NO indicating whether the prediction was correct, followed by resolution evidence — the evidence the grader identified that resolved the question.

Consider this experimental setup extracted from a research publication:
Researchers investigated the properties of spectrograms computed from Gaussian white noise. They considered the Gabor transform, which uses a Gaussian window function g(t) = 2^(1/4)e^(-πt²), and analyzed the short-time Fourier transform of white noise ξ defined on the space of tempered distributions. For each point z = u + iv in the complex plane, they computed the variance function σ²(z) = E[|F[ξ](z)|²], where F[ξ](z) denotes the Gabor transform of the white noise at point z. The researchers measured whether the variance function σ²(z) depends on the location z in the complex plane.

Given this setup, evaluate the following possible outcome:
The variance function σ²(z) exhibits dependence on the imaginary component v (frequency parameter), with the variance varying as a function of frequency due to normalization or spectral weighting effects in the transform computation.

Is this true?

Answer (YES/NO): NO